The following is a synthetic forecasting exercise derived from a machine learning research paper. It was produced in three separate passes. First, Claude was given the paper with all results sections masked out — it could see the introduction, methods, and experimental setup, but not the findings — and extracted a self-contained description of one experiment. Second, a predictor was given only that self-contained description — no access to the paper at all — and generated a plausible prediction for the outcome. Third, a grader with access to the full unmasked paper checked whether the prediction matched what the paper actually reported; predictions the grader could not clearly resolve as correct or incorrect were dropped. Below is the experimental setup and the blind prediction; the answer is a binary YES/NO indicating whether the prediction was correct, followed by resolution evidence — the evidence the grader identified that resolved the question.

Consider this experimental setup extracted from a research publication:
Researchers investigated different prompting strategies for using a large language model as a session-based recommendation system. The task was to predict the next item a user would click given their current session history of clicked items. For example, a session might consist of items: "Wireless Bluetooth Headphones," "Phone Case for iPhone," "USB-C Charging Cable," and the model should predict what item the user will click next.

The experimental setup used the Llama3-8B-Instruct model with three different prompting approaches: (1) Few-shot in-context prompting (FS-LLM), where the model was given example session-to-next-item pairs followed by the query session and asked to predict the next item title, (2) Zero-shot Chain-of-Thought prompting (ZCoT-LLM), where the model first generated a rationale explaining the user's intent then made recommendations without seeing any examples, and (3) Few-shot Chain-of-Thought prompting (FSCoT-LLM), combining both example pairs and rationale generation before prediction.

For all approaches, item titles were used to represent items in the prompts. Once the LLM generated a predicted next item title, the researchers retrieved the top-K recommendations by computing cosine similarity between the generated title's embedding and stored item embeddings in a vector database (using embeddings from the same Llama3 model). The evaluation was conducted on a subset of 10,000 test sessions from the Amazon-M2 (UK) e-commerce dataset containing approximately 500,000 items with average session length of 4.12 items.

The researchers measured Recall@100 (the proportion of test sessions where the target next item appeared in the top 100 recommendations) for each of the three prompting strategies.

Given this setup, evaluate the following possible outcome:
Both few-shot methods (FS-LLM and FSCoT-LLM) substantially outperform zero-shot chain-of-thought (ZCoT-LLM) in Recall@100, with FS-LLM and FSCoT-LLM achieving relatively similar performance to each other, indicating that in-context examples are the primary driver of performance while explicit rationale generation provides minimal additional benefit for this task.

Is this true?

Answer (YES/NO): YES